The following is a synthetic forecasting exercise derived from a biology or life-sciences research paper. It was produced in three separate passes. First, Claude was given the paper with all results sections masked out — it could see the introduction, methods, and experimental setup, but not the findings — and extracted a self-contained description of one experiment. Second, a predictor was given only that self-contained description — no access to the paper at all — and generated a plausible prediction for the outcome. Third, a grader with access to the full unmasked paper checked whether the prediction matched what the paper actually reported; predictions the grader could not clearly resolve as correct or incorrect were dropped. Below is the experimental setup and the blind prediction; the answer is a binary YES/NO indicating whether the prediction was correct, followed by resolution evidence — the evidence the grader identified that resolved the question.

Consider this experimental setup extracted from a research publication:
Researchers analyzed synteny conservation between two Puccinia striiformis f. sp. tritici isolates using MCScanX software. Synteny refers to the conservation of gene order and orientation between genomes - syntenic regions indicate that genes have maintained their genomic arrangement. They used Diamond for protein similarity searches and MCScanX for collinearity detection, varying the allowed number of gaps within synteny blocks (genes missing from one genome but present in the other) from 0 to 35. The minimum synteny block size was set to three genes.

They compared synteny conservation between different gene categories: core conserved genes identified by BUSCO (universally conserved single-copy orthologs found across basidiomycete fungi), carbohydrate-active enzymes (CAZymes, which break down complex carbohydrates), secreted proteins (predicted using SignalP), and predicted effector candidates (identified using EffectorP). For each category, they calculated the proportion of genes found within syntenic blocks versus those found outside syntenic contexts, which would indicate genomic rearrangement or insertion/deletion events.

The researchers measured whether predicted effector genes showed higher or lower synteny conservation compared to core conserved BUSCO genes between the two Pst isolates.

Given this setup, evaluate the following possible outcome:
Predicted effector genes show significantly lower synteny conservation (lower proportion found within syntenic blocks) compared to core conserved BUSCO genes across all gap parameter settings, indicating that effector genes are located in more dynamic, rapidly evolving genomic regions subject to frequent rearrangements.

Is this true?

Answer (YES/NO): NO